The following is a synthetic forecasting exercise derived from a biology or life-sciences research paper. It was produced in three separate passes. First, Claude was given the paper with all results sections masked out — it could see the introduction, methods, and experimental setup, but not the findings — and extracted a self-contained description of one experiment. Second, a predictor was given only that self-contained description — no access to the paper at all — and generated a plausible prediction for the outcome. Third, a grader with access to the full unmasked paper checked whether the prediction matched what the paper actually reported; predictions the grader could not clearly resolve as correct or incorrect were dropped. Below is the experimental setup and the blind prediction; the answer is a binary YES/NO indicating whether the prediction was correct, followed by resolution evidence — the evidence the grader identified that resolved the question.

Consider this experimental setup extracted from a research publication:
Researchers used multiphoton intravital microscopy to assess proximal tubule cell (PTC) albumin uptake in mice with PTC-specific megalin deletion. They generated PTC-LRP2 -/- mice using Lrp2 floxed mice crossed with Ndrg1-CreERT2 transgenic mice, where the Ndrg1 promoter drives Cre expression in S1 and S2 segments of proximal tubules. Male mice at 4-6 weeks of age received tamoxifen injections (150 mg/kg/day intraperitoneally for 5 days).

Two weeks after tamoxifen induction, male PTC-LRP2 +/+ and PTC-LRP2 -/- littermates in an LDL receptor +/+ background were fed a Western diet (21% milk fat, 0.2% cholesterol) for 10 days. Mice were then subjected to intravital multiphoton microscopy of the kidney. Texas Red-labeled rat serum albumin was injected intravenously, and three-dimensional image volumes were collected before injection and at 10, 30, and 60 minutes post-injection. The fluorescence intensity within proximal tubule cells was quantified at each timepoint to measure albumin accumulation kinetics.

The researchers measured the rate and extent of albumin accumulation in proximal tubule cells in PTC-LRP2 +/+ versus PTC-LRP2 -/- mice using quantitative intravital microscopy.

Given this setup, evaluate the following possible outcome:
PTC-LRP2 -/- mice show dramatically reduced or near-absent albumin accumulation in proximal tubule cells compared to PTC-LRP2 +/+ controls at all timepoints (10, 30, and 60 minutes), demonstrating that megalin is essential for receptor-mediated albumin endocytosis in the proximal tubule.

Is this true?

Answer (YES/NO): YES